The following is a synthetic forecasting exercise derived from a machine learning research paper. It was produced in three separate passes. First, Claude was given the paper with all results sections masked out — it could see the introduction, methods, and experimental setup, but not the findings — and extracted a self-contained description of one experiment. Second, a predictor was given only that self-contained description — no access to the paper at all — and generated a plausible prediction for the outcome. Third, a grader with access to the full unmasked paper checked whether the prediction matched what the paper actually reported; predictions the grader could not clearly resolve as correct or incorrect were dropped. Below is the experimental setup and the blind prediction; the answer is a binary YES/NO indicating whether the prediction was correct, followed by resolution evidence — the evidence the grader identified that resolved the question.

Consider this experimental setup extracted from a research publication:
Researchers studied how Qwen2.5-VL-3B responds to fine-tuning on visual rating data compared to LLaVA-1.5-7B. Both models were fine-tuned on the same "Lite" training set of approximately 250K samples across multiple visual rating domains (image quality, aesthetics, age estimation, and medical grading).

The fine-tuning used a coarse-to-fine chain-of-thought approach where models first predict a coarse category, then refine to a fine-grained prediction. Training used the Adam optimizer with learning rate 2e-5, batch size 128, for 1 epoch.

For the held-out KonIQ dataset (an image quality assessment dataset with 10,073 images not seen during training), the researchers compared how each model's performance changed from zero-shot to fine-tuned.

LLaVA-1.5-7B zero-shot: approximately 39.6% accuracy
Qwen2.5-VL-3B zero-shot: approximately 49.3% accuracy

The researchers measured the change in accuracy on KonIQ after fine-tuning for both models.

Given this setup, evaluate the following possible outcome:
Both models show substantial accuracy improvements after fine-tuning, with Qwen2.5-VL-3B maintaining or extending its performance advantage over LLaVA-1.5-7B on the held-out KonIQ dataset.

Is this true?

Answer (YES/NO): NO